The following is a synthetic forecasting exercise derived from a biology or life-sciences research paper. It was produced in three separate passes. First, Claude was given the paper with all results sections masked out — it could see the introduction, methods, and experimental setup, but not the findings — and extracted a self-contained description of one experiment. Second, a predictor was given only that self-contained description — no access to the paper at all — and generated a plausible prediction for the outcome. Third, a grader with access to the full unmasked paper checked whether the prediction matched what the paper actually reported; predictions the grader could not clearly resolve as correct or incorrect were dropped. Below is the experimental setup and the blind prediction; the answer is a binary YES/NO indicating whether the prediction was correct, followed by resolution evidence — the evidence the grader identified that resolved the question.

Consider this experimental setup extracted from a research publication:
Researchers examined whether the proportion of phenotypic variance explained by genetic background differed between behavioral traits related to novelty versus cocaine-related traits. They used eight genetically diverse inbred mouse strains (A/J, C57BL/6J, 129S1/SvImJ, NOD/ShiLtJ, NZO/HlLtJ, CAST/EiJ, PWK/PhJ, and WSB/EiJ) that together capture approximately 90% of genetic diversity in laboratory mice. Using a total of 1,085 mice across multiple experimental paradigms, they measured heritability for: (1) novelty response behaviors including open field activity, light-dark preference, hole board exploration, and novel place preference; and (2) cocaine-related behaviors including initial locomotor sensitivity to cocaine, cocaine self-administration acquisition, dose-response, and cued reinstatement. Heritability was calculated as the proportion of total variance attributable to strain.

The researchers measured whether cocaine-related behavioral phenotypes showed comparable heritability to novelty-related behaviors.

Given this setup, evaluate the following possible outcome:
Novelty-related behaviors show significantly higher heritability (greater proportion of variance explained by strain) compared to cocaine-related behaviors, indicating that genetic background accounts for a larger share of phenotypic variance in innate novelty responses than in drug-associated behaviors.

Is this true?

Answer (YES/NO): NO